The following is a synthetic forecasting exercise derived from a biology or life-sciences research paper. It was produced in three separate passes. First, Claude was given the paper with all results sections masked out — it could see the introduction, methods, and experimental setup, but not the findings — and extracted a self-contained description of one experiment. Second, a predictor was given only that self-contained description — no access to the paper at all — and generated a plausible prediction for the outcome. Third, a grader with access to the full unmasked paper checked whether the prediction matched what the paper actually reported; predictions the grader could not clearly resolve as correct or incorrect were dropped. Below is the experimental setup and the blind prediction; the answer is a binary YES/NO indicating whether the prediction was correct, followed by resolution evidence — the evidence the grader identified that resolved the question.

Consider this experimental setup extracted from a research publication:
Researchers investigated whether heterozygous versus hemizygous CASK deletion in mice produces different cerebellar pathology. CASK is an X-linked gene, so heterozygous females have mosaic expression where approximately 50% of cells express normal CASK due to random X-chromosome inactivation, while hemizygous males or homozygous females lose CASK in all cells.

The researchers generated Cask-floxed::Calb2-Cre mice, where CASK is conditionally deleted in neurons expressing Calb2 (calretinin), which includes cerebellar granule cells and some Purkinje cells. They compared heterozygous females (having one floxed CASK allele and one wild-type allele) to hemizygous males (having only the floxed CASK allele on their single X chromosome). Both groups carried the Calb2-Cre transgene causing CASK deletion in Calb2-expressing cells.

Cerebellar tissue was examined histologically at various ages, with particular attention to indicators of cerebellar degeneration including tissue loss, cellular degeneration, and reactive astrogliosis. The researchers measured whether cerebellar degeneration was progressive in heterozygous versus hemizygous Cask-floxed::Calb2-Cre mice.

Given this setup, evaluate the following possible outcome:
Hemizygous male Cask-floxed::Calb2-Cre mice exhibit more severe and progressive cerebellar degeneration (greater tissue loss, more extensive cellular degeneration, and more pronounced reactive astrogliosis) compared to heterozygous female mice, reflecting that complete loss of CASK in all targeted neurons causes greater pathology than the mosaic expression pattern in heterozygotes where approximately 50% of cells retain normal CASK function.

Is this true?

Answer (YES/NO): YES